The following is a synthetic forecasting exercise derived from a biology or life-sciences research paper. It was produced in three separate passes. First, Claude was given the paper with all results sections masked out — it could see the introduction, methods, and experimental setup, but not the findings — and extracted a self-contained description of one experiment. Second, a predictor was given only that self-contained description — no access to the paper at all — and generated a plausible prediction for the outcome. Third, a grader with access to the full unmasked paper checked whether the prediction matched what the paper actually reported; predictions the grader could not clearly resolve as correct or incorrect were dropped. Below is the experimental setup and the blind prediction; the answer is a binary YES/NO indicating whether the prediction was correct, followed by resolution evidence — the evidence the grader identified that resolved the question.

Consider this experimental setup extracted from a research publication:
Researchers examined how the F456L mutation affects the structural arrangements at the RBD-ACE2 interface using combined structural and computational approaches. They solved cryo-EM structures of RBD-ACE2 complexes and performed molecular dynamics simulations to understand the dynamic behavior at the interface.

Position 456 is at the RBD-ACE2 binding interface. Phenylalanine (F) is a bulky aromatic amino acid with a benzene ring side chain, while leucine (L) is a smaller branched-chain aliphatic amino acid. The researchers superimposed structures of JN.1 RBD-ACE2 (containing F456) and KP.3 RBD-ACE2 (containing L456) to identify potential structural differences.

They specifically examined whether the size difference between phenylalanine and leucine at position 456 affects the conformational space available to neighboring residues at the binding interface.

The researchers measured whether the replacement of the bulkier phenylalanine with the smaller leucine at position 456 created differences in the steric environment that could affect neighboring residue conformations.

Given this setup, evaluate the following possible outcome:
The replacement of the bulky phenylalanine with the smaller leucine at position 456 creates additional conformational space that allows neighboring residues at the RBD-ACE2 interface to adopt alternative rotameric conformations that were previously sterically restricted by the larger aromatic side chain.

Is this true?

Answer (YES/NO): YES